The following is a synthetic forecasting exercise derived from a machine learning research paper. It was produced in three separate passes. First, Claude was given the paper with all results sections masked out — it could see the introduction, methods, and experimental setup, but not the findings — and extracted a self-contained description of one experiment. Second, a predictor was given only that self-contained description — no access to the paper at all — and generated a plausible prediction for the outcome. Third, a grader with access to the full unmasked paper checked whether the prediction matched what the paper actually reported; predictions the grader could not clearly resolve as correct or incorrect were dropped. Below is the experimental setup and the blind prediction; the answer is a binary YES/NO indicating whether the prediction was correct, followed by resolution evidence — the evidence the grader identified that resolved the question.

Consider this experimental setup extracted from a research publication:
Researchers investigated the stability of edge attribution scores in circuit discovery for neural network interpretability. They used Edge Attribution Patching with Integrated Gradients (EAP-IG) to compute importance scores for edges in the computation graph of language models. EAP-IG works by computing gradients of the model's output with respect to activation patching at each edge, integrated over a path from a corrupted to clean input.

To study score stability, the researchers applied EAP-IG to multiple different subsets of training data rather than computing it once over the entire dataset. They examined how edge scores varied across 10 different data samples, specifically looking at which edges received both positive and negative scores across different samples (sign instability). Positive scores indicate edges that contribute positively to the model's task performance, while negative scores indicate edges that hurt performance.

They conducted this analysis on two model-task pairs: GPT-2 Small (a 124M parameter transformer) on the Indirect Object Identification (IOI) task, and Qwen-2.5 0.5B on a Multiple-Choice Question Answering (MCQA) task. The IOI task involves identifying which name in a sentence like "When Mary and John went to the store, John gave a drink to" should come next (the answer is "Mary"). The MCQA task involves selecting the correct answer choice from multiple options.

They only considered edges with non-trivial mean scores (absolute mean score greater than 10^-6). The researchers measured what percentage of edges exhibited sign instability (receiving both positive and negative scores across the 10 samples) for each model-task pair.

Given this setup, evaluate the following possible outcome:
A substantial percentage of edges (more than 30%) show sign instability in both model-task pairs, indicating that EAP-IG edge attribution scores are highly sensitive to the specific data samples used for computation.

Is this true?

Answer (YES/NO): NO